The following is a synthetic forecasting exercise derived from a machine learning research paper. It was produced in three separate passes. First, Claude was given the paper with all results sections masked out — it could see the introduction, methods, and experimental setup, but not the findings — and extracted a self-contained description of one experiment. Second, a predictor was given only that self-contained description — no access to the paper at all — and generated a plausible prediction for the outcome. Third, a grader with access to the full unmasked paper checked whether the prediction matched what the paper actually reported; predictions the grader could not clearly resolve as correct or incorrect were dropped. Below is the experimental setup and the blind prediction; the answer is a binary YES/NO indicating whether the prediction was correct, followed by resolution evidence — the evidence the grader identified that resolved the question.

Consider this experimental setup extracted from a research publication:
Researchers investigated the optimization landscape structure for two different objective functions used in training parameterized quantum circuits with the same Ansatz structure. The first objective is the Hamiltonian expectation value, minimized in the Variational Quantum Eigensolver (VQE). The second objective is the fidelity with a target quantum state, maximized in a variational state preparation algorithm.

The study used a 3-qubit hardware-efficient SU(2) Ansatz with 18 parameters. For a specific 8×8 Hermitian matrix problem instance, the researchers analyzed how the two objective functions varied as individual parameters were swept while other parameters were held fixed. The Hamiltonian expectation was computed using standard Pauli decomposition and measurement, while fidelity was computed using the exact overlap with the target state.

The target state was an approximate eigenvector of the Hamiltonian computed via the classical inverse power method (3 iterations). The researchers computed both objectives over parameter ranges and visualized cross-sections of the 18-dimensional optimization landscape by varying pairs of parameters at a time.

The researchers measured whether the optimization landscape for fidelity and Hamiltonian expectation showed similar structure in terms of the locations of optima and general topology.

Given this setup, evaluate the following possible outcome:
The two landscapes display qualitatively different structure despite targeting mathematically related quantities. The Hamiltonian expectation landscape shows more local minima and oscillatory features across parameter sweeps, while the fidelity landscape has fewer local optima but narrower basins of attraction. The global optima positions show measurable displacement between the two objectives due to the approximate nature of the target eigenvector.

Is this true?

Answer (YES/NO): NO